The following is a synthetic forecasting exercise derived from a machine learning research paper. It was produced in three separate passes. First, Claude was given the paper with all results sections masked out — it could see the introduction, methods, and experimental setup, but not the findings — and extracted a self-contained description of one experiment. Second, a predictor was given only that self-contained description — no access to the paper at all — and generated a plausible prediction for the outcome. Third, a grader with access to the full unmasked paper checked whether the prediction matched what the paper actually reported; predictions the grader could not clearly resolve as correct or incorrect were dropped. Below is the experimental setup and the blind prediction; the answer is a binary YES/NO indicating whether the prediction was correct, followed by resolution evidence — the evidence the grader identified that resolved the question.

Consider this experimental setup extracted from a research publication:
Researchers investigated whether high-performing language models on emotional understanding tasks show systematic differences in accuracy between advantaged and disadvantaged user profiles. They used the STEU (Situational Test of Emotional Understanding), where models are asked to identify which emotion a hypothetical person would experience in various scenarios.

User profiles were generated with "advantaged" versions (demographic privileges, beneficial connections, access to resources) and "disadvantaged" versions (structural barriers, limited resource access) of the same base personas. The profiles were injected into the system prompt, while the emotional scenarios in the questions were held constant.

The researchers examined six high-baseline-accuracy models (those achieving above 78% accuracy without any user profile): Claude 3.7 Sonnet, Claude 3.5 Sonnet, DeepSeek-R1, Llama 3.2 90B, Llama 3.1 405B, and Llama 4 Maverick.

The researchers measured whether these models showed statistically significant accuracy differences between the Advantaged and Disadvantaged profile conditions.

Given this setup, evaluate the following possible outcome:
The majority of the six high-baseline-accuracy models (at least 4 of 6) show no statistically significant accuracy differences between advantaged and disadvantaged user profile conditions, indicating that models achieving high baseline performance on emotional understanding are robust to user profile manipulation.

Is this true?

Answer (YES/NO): NO